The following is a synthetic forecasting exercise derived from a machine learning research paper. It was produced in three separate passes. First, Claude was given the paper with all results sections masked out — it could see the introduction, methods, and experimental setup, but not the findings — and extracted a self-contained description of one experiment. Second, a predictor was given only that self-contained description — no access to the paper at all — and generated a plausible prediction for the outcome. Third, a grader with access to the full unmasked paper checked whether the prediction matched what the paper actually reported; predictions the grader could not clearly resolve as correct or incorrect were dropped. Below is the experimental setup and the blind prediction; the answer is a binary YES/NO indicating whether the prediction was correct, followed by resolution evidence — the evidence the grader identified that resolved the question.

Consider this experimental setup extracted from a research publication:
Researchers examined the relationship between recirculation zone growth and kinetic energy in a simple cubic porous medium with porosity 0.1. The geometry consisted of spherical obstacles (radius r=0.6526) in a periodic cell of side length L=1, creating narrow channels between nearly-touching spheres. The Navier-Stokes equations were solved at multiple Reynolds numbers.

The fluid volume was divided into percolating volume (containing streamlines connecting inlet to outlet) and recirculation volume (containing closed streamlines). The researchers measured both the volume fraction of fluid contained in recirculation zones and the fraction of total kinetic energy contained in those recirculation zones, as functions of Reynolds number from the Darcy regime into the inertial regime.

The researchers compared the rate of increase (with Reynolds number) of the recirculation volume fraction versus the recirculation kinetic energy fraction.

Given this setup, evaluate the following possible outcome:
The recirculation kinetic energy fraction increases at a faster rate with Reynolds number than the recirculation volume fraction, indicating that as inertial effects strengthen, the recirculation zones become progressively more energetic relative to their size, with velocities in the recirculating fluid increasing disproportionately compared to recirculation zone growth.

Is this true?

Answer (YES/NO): YES